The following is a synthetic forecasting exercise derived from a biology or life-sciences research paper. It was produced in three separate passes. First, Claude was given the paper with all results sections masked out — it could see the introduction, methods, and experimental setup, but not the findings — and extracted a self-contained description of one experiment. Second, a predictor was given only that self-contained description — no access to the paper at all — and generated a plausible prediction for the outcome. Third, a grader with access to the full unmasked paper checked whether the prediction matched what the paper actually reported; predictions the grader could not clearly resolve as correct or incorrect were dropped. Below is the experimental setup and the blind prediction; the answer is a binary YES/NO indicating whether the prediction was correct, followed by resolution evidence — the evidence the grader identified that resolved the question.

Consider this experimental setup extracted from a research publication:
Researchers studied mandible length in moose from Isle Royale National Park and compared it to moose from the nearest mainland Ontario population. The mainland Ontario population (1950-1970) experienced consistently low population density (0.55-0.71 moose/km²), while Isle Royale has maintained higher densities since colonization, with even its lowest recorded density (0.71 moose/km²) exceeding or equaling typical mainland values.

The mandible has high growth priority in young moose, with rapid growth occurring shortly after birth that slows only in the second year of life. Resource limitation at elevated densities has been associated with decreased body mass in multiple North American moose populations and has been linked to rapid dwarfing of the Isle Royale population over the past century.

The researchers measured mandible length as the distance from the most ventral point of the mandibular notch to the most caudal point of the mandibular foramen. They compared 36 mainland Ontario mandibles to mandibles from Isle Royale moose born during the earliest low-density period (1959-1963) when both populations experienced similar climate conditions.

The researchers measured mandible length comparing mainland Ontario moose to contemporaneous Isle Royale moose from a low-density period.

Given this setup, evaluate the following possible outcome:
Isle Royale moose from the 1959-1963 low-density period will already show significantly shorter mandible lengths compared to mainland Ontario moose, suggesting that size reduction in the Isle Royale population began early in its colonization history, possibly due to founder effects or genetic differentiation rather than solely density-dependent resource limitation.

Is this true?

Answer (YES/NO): NO